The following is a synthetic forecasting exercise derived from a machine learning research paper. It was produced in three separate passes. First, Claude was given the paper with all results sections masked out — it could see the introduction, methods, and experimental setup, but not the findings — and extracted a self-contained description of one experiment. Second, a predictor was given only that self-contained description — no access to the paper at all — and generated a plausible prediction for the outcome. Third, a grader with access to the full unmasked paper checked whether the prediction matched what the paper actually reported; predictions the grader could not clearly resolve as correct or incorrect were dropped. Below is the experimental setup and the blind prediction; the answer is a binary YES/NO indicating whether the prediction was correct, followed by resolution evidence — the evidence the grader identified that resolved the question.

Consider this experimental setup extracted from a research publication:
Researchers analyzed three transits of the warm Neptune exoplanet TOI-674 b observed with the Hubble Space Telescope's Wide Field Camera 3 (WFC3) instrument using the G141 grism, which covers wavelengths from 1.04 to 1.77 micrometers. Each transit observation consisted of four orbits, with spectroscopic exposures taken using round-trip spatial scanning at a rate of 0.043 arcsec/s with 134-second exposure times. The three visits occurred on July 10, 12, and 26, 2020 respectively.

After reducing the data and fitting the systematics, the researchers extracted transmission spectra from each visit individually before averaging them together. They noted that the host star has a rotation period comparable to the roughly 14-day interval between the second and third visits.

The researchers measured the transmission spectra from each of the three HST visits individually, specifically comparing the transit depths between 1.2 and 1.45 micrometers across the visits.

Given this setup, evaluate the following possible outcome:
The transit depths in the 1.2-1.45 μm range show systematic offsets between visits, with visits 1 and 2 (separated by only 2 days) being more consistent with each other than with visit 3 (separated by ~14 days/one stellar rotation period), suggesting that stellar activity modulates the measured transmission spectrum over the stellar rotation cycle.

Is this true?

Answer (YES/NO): NO